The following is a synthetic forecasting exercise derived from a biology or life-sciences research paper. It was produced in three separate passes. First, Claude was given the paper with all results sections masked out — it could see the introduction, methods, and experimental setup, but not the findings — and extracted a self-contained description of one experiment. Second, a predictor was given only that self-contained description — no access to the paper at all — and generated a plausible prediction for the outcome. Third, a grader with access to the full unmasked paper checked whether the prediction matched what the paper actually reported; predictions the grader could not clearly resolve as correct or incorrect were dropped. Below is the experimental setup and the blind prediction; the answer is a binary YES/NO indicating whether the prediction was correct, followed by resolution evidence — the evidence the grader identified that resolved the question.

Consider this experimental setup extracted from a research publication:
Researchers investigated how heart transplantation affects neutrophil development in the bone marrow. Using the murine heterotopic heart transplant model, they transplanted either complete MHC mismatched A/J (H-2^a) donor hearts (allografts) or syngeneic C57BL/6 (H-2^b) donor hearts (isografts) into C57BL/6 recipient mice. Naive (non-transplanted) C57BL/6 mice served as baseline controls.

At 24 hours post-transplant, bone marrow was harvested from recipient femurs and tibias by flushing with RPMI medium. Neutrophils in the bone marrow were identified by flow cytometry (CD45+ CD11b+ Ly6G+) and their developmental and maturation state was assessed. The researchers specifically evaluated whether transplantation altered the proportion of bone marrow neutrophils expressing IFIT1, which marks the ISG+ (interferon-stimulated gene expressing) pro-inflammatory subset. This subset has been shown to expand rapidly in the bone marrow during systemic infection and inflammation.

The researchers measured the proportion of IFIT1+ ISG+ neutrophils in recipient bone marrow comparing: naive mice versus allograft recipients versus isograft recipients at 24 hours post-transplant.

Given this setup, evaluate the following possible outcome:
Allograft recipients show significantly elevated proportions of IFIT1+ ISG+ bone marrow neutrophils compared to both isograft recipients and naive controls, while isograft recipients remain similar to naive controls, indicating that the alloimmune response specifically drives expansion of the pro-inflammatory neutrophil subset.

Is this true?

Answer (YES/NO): NO